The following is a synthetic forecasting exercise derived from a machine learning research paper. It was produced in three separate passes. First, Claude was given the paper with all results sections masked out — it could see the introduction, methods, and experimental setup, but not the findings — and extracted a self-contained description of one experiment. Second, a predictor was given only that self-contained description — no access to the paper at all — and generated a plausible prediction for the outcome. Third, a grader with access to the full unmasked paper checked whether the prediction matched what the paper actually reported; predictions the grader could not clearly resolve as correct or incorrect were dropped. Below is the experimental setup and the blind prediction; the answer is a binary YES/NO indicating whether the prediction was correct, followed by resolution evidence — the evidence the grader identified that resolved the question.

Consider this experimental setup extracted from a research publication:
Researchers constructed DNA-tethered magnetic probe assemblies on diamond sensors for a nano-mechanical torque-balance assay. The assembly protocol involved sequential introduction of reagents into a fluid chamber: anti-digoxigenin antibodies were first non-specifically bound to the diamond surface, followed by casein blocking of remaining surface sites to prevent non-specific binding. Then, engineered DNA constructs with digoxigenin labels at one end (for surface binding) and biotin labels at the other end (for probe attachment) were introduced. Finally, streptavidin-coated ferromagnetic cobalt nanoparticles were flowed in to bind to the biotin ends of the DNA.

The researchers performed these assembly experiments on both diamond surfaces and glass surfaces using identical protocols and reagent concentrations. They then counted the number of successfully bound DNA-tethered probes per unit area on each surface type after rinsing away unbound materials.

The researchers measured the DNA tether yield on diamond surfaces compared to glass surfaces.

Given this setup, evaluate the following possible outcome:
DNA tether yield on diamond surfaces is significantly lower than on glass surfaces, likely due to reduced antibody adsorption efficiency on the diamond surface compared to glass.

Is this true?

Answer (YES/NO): YES